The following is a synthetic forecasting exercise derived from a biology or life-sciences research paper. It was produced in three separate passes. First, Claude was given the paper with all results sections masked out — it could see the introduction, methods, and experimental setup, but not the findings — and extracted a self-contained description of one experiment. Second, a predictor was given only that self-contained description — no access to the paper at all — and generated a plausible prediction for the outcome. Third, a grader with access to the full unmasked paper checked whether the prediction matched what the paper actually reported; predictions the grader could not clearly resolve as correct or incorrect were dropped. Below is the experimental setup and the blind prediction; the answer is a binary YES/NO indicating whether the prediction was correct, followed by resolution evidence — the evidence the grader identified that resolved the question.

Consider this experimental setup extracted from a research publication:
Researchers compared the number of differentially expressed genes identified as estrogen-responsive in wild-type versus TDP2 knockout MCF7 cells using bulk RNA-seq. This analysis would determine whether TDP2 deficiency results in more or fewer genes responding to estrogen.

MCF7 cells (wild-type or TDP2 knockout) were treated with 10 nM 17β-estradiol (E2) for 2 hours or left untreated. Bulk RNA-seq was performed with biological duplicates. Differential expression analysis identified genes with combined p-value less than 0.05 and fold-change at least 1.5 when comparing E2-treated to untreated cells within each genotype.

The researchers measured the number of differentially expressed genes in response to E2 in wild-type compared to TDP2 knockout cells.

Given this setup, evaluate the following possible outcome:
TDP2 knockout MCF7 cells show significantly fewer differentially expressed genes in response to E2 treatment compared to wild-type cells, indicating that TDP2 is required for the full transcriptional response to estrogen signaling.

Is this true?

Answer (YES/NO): NO